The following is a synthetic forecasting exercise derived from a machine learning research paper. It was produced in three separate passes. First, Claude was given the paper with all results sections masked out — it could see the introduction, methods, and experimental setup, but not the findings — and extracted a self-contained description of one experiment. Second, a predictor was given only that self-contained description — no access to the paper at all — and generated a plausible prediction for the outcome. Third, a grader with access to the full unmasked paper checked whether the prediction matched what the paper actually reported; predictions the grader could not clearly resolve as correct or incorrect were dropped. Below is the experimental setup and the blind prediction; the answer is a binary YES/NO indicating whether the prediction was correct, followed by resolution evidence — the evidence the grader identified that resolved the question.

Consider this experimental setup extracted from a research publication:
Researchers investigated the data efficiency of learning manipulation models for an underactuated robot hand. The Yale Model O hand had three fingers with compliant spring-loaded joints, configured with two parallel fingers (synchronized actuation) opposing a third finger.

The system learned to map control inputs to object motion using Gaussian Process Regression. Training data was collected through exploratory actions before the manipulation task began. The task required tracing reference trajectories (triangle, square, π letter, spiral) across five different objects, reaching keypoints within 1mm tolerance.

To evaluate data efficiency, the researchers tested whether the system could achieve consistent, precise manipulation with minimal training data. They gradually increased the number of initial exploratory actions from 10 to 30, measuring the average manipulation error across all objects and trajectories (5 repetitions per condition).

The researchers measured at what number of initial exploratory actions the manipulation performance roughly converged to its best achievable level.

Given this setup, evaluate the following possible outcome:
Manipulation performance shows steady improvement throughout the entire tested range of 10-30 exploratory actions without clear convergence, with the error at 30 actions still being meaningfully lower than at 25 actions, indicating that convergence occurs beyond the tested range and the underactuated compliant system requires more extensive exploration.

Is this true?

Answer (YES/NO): NO